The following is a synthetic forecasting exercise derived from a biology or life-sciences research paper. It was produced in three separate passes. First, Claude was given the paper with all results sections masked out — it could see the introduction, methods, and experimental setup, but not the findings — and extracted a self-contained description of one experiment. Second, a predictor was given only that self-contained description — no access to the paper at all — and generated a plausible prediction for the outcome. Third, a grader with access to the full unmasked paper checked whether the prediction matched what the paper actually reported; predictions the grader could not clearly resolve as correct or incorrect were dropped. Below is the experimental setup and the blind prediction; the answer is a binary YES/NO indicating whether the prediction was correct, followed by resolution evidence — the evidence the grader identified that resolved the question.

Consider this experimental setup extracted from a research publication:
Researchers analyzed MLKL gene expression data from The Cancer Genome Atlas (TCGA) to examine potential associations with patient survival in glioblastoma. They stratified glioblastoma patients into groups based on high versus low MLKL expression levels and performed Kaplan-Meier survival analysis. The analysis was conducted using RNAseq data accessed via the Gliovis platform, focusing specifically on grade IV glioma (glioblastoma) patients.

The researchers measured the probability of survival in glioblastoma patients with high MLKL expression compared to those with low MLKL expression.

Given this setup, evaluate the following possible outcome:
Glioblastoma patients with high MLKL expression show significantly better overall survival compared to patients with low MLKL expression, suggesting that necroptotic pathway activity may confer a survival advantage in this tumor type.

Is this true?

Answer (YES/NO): NO